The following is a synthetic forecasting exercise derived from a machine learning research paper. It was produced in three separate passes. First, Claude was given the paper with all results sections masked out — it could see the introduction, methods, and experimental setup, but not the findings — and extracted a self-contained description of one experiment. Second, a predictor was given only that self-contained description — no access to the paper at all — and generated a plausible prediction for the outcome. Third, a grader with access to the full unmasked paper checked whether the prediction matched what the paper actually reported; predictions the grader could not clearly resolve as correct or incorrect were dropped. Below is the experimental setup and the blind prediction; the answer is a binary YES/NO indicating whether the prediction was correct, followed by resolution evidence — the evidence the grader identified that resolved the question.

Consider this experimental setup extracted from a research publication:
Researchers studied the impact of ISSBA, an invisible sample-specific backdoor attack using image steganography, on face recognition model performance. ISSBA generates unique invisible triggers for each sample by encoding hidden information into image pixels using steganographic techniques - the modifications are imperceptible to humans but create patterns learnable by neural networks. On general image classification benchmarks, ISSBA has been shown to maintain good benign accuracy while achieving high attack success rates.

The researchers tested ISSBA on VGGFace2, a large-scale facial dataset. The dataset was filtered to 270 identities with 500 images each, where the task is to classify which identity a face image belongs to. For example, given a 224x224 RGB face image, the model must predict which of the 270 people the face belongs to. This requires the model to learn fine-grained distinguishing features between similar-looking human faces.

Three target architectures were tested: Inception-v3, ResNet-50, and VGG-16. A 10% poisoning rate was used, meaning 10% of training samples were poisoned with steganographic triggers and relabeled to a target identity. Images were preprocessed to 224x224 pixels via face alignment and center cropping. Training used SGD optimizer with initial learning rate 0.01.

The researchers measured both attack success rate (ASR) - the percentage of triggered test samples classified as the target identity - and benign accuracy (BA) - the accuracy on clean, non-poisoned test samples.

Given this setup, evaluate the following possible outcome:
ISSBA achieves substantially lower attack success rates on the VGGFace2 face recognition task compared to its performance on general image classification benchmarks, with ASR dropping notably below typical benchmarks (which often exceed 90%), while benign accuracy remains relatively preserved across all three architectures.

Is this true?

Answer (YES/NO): NO